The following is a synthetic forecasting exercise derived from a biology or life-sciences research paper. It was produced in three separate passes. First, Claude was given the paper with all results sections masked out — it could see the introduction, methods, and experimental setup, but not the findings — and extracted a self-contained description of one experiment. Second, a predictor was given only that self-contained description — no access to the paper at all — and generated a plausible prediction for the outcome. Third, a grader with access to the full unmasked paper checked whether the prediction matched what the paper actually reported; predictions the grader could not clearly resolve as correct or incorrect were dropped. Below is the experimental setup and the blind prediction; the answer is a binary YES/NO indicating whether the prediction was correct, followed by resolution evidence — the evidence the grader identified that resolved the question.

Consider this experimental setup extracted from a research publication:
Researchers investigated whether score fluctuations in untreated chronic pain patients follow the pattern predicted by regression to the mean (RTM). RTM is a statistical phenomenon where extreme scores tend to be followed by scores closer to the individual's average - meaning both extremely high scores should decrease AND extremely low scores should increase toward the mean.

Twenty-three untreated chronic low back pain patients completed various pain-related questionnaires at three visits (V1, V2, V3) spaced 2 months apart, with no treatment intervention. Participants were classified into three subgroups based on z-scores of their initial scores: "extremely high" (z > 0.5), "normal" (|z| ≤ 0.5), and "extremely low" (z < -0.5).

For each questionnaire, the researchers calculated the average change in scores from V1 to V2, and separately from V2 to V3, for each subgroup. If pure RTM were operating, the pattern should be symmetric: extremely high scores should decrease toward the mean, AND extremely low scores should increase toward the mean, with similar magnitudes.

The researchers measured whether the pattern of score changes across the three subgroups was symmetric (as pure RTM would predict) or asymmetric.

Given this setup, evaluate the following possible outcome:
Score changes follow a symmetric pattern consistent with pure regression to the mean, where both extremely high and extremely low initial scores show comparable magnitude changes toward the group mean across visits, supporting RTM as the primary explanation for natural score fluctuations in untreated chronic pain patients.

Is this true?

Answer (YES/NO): NO